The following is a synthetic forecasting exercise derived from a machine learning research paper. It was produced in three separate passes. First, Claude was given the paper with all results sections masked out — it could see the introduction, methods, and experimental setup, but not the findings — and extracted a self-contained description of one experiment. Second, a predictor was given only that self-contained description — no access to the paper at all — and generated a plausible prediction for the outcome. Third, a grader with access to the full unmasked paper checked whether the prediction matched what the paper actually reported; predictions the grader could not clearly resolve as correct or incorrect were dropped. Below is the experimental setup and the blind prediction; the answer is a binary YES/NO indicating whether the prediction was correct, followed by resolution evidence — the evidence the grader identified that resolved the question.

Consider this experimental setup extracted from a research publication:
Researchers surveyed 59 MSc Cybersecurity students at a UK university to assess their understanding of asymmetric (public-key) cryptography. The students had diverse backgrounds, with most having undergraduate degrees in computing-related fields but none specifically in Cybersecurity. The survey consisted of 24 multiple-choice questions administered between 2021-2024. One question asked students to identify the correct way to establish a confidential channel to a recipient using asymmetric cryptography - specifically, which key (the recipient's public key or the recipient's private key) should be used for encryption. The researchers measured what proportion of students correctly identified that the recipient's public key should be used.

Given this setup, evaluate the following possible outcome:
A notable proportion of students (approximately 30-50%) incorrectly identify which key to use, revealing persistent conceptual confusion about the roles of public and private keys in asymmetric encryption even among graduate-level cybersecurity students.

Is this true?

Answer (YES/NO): NO